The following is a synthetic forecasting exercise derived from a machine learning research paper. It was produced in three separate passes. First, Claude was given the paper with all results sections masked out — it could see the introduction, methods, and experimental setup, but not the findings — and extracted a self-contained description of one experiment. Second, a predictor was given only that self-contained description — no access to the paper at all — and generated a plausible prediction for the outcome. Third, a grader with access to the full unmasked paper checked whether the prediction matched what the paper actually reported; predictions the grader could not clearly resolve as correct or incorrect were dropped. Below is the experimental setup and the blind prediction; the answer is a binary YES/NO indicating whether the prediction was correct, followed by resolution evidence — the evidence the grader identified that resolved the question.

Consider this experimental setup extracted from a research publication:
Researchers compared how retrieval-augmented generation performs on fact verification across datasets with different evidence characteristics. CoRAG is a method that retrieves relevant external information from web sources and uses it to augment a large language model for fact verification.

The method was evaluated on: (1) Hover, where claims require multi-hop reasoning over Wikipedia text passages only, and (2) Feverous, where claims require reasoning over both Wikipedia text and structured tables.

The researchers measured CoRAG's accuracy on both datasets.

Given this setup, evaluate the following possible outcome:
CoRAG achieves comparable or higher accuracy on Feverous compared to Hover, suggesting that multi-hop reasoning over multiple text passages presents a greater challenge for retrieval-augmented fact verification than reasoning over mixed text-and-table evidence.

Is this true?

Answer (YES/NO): YES